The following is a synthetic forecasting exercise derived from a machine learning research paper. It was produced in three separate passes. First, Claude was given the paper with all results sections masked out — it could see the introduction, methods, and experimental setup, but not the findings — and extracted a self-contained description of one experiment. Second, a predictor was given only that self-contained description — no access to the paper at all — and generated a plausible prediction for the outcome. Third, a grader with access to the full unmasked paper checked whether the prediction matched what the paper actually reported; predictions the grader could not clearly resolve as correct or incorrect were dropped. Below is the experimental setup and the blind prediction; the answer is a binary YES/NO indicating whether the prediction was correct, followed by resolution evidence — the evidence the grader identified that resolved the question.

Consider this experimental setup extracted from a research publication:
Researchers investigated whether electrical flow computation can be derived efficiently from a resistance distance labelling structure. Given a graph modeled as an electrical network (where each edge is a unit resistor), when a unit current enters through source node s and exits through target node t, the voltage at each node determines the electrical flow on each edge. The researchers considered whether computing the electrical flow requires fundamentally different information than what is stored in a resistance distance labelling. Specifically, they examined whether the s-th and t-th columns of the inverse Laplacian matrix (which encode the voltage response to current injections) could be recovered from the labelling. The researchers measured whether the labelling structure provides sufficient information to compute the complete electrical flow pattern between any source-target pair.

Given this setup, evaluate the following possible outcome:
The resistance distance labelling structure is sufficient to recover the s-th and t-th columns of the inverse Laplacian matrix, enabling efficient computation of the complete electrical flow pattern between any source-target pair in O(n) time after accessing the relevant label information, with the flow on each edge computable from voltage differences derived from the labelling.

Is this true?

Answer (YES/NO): NO